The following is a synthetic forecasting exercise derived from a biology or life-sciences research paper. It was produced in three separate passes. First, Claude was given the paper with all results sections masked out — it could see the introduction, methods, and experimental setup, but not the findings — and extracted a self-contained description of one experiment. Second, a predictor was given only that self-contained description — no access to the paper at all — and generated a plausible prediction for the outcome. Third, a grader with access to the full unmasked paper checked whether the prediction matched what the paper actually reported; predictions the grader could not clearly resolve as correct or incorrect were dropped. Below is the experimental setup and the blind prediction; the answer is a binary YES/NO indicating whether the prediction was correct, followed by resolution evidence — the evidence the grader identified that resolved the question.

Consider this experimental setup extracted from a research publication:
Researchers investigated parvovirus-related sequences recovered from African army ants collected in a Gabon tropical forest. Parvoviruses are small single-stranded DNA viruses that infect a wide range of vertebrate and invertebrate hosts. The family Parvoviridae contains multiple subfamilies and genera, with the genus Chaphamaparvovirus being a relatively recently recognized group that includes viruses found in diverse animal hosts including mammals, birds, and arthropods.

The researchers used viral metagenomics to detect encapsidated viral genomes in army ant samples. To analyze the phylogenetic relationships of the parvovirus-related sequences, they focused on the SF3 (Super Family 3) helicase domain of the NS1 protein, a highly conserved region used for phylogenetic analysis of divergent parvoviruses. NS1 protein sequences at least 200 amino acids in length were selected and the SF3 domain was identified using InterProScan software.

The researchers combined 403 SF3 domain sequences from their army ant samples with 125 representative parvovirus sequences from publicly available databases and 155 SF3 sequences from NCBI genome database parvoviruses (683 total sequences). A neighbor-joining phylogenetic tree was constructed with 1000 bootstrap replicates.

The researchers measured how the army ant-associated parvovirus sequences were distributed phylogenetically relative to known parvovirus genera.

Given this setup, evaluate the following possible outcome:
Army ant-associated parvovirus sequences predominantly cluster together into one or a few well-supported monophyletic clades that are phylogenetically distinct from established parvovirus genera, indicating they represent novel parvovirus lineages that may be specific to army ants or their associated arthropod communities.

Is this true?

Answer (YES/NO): NO